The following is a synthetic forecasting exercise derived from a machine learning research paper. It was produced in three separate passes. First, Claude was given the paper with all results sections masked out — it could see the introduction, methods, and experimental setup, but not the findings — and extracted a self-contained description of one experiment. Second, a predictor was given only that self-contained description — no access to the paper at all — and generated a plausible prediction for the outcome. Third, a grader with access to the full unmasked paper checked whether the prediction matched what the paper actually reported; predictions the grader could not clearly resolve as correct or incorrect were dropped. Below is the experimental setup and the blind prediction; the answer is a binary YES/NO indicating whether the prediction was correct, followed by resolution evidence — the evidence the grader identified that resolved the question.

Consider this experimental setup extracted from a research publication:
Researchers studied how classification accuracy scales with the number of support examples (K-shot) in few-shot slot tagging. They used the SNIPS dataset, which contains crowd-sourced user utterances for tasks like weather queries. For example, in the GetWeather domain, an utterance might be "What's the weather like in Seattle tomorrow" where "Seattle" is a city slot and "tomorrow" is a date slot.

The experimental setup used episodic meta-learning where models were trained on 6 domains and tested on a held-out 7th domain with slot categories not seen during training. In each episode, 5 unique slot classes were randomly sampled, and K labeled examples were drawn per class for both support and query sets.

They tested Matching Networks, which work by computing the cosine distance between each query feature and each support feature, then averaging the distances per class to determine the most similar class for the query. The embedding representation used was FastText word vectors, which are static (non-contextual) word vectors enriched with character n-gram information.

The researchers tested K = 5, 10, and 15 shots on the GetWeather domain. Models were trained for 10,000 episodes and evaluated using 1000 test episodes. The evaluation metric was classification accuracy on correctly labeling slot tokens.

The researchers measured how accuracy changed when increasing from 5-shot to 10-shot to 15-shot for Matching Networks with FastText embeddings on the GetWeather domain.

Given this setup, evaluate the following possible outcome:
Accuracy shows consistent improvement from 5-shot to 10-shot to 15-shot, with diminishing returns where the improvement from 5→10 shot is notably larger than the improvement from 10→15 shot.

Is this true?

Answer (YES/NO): NO